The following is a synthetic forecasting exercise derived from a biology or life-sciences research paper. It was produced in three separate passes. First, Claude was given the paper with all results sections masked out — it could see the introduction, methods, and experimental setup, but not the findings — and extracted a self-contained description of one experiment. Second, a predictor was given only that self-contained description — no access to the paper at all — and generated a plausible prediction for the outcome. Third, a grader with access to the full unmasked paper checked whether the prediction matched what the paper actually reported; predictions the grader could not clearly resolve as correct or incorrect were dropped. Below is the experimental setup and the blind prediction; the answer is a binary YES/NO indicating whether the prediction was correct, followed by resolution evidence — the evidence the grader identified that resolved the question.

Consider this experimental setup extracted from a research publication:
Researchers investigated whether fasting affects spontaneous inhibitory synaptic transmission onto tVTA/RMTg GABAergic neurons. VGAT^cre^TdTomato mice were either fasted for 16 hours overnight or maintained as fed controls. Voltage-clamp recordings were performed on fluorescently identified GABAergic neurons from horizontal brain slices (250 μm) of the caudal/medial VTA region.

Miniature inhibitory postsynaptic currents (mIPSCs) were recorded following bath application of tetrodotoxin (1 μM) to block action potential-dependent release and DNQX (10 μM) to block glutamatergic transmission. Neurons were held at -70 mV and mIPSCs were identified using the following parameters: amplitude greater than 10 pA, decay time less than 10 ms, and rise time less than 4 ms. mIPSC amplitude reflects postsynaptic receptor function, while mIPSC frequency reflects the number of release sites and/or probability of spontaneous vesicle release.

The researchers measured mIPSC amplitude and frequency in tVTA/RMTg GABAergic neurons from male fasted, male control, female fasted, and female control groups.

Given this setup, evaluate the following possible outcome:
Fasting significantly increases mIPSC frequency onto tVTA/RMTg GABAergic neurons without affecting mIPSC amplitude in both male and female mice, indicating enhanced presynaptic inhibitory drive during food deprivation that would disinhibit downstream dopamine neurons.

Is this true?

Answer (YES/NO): NO